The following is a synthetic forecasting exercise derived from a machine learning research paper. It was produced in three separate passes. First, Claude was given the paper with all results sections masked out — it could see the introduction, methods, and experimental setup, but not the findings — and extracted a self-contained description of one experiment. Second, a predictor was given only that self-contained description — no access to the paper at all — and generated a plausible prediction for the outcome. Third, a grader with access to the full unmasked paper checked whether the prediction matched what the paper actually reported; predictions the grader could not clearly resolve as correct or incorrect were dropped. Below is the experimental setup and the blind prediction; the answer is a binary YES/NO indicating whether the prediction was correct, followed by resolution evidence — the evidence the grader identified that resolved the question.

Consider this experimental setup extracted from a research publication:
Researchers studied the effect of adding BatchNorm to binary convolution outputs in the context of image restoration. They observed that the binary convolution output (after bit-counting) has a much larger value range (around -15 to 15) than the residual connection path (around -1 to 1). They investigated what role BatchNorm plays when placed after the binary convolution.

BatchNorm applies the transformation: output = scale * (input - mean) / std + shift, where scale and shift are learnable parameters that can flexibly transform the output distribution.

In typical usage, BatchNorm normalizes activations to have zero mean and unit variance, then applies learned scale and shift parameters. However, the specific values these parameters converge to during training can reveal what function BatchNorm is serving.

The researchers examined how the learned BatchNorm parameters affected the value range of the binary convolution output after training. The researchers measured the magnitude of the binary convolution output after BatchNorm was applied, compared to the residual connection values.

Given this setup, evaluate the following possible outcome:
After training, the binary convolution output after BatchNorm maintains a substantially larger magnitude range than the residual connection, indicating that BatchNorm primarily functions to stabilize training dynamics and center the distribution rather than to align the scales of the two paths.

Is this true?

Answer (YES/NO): NO